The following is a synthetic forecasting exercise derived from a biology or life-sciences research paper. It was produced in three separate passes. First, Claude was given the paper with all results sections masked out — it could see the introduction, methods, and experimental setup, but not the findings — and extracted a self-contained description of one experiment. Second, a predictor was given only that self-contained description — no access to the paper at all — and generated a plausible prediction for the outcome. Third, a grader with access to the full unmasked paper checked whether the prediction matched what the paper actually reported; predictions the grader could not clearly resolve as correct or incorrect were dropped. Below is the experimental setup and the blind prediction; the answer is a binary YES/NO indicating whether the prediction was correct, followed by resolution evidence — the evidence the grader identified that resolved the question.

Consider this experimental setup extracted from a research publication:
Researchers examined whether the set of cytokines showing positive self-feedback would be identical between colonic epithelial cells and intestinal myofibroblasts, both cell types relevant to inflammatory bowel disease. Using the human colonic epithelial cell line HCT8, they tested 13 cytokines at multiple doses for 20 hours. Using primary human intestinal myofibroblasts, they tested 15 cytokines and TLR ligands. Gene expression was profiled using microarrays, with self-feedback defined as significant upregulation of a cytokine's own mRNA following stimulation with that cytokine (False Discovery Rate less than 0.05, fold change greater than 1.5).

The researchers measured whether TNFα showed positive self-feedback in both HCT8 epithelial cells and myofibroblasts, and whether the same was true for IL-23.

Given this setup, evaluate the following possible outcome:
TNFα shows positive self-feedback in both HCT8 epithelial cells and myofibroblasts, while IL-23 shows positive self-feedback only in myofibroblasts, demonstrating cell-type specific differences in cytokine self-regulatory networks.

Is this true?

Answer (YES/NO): NO